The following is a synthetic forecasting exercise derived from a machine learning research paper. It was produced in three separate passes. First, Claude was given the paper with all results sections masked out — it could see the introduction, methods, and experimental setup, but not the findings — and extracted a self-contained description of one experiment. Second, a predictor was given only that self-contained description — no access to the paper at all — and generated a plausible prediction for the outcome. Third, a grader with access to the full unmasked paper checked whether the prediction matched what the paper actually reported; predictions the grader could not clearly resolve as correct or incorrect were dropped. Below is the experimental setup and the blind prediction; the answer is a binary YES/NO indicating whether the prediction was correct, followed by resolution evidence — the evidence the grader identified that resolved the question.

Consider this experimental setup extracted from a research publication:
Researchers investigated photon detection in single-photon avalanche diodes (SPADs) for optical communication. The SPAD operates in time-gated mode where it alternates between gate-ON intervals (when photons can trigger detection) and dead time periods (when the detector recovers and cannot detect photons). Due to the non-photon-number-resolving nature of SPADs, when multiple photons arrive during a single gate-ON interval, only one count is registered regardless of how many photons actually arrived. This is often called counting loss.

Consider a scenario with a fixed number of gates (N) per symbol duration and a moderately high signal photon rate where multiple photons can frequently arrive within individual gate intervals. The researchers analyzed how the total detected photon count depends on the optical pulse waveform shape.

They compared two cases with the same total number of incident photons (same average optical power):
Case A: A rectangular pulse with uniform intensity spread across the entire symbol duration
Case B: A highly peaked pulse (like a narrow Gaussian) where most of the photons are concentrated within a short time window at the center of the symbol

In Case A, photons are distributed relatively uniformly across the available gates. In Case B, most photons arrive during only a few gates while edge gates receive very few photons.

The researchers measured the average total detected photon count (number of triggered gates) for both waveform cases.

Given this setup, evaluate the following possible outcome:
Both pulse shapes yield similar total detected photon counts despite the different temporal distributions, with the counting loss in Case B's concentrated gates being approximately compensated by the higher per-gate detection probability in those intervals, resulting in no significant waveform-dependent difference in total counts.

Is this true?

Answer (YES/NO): NO